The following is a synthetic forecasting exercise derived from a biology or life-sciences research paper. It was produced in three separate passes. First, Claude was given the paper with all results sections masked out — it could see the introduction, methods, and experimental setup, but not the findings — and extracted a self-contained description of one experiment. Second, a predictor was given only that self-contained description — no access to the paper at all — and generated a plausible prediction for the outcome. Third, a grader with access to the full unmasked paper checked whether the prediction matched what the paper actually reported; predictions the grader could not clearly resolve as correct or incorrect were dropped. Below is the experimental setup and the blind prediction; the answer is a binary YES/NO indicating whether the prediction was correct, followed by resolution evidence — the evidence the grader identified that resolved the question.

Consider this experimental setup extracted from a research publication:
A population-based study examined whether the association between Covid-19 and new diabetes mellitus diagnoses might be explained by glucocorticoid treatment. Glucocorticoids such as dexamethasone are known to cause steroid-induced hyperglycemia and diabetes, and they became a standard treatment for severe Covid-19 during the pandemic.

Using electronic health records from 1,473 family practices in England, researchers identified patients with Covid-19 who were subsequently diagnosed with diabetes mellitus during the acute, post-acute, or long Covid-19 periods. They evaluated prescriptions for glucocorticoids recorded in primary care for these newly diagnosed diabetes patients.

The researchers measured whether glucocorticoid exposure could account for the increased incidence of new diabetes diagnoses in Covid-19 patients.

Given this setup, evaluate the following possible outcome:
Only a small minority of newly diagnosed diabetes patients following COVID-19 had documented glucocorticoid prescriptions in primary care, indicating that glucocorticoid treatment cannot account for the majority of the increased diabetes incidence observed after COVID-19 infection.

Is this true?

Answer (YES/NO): YES